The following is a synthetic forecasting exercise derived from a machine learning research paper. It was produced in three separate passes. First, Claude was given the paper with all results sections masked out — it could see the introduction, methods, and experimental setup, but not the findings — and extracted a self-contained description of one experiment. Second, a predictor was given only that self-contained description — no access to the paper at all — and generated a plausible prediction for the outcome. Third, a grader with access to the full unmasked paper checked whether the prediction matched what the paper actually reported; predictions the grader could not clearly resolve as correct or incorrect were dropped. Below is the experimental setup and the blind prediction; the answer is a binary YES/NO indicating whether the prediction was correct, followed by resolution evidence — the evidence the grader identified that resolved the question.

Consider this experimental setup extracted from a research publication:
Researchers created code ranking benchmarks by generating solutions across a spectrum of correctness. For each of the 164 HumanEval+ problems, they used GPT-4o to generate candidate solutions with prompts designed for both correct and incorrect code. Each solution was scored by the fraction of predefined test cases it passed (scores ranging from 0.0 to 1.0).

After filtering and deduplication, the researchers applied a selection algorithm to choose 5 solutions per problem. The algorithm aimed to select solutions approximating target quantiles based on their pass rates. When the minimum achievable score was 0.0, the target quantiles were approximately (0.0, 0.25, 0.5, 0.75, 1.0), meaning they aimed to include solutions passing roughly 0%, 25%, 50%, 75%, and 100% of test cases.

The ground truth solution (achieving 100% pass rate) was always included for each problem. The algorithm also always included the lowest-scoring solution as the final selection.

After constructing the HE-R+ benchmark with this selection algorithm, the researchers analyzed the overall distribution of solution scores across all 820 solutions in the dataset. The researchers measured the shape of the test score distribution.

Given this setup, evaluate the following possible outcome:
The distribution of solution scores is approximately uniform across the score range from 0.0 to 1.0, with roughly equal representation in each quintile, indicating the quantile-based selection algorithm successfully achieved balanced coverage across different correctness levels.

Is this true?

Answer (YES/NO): NO